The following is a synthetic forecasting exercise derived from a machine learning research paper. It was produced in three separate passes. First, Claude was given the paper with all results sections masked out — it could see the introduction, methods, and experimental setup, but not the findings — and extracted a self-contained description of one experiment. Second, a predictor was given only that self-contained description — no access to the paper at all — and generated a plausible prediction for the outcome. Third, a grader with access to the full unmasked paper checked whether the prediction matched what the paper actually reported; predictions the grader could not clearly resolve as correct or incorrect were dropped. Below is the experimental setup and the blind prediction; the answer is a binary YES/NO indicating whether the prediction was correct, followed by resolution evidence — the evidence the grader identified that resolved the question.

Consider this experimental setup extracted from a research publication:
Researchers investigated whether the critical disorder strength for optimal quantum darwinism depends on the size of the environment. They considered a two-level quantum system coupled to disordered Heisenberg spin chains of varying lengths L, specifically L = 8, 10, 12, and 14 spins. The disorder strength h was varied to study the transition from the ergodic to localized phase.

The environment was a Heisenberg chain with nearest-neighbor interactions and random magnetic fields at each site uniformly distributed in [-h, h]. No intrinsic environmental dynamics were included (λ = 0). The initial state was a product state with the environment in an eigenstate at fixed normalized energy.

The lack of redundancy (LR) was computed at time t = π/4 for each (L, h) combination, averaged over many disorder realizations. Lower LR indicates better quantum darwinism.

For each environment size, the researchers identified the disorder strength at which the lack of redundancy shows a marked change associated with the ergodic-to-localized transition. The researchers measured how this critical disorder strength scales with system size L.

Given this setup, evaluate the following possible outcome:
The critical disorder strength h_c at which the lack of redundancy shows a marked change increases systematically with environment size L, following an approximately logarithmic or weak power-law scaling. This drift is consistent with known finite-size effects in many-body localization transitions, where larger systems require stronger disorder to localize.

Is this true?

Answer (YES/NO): NO